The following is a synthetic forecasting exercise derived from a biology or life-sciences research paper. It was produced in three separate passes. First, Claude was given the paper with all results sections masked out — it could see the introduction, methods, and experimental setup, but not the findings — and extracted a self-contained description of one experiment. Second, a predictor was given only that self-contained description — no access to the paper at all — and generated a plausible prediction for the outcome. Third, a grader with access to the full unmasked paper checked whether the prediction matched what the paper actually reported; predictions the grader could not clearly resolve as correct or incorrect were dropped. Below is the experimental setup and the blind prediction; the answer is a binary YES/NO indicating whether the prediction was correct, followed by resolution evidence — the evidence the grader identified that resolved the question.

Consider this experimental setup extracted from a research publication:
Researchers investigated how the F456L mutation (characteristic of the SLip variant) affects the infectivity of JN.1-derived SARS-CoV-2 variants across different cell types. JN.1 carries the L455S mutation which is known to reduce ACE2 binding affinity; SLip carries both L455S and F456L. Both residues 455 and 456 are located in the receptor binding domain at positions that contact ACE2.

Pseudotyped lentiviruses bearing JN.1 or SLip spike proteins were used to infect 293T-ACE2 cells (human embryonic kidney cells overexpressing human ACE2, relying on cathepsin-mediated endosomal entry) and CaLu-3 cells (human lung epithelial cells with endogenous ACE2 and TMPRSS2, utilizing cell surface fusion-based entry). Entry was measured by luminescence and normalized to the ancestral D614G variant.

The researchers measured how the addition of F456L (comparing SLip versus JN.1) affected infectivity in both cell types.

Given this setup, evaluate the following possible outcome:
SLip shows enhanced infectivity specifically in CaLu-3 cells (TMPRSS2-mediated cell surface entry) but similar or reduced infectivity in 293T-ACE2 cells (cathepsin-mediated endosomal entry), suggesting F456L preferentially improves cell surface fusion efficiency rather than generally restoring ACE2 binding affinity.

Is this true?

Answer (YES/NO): NO